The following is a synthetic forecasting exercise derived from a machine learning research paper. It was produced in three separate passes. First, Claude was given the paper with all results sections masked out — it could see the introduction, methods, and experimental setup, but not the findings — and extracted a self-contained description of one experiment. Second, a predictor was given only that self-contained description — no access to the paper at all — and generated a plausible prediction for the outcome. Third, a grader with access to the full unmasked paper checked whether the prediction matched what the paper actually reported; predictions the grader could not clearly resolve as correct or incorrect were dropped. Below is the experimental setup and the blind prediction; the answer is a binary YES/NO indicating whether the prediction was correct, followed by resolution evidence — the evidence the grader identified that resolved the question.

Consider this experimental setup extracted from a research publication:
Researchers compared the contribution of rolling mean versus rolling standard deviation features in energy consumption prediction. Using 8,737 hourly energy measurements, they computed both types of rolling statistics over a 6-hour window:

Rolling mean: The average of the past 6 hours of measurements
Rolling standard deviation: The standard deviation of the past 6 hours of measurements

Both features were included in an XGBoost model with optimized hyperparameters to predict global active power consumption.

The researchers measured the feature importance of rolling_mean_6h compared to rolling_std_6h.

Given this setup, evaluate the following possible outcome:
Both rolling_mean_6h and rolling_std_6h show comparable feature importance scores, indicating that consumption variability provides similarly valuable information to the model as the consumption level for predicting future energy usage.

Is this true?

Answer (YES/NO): NO